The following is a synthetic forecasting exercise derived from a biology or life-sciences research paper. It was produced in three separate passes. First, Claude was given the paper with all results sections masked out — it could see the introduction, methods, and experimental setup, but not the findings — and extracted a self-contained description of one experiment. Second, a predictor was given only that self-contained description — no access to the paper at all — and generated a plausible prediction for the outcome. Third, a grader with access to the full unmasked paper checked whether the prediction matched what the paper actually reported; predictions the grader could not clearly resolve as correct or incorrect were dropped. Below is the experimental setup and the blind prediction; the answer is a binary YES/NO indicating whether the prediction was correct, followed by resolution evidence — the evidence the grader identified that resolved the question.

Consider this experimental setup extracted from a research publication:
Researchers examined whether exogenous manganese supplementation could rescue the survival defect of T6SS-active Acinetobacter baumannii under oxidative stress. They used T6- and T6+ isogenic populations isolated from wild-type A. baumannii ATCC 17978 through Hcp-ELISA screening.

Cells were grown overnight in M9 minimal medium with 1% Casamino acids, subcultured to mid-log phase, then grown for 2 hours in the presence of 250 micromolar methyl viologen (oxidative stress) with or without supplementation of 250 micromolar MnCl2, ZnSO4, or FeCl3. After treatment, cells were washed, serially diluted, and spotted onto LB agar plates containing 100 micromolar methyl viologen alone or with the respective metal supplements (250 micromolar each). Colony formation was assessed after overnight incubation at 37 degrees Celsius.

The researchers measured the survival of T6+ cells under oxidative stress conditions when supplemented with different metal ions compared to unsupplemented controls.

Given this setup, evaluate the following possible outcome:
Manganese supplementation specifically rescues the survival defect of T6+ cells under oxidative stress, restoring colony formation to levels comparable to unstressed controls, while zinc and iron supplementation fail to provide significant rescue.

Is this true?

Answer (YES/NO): NO